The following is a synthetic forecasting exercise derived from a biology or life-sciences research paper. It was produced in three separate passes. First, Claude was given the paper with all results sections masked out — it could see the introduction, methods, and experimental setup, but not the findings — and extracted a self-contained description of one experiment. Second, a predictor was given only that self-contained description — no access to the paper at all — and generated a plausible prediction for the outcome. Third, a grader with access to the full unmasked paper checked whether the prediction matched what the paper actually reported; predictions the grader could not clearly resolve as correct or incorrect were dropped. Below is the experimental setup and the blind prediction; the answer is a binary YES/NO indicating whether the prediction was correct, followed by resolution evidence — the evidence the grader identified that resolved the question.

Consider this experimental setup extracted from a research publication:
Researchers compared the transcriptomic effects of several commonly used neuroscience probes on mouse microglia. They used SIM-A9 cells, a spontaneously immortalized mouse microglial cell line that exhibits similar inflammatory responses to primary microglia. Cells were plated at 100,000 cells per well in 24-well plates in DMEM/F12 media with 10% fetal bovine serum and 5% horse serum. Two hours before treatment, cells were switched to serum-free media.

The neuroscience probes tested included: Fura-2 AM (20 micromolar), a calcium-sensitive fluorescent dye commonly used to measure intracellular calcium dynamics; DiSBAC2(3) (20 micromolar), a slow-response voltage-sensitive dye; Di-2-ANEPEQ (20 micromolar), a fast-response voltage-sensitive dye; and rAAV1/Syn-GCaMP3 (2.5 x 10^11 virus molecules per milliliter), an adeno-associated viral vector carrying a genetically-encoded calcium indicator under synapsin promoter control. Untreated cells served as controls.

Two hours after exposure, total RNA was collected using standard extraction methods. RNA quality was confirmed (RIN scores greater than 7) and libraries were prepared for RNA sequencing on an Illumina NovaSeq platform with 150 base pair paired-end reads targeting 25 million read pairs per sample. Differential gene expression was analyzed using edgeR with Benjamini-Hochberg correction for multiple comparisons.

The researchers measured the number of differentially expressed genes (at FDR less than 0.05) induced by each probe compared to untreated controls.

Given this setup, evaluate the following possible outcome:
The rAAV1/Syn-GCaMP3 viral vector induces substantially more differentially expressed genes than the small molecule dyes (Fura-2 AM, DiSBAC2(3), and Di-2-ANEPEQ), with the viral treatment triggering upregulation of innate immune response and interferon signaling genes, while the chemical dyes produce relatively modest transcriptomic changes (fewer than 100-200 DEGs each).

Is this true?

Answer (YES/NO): NO